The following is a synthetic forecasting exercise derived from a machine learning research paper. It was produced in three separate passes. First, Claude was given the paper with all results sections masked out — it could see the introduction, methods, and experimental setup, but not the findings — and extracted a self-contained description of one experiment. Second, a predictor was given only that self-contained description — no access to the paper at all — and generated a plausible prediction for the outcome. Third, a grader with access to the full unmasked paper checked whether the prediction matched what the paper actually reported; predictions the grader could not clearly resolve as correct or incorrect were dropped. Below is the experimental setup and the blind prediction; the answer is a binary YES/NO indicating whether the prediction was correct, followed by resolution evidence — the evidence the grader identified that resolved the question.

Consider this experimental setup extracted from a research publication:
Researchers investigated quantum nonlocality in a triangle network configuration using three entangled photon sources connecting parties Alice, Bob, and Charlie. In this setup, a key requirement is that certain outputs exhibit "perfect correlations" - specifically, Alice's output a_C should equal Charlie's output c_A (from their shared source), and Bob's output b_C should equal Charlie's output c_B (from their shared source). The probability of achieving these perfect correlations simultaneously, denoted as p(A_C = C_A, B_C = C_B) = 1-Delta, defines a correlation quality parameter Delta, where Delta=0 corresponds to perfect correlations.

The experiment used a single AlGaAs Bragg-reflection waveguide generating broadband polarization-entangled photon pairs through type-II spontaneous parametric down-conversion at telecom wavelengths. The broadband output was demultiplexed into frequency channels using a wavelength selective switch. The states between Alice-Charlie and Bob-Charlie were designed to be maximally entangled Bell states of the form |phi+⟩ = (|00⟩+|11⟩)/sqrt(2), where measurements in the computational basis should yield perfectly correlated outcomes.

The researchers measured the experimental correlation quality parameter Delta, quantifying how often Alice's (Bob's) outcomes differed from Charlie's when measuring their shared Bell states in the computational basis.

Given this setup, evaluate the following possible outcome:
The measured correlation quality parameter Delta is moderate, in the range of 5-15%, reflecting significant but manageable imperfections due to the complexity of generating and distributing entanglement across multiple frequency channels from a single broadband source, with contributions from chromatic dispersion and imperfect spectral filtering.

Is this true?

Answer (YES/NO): NO